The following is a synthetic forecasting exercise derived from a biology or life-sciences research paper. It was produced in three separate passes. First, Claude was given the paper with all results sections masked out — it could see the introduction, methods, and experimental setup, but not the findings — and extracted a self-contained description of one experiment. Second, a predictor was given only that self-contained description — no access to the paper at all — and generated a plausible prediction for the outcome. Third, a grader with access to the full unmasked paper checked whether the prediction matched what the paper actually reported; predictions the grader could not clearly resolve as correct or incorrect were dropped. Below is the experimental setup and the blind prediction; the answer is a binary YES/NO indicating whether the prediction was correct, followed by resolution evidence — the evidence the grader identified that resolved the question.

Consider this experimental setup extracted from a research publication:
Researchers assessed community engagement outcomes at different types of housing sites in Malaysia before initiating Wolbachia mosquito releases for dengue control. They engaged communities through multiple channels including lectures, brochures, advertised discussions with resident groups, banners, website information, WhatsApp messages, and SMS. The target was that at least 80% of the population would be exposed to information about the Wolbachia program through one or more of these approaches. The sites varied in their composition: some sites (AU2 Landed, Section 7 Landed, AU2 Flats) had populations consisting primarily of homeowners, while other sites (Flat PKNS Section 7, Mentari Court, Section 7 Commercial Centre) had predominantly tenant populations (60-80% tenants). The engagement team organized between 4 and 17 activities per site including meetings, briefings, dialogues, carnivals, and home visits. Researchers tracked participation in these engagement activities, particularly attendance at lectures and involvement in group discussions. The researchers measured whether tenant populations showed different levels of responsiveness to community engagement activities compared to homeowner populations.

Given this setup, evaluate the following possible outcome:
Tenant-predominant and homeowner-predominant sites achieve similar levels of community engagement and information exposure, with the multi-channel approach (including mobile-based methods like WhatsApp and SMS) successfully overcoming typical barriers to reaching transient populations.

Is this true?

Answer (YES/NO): NO